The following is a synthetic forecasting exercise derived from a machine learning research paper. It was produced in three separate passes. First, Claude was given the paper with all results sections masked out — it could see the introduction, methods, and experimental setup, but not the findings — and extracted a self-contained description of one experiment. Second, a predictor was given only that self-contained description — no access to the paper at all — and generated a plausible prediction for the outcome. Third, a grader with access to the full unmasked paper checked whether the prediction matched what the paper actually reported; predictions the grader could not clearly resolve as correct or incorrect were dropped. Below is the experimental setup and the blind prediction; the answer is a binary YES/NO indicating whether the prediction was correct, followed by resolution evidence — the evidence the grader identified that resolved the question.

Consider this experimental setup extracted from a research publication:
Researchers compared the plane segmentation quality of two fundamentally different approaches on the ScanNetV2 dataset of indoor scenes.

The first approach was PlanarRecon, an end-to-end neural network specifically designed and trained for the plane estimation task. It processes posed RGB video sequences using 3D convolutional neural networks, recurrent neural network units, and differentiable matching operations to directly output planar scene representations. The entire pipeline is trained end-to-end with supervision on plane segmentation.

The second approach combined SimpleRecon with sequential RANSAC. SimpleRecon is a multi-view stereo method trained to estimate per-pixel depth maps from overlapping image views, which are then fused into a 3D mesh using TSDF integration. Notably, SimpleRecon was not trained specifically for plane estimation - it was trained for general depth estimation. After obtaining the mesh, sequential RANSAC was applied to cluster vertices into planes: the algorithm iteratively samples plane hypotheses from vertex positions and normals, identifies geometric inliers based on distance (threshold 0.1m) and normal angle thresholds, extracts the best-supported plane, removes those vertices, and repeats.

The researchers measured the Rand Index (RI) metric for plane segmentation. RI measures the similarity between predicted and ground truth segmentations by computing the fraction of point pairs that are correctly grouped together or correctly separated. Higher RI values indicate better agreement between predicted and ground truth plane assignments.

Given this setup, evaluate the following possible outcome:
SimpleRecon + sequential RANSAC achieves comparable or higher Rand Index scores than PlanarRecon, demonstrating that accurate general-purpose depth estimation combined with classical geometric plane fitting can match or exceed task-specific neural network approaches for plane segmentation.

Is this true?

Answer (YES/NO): YES